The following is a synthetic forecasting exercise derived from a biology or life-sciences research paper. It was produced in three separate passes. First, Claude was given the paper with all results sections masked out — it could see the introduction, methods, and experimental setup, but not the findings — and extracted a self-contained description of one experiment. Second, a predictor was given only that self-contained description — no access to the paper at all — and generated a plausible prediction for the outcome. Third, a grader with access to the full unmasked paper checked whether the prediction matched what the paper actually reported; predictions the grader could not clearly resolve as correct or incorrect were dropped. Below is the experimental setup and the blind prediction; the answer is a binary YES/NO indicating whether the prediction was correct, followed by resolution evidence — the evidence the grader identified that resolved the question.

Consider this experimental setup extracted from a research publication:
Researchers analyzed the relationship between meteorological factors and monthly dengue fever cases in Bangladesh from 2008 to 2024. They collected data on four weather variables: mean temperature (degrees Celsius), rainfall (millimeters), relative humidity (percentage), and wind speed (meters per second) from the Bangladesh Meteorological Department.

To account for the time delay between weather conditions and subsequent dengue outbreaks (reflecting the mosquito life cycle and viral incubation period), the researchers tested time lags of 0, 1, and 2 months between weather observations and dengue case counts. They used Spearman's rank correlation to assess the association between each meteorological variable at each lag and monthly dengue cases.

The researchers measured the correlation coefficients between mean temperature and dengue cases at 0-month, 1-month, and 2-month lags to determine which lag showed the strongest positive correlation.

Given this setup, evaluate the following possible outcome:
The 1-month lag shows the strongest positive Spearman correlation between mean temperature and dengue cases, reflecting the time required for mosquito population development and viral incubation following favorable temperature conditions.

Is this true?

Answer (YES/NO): NO